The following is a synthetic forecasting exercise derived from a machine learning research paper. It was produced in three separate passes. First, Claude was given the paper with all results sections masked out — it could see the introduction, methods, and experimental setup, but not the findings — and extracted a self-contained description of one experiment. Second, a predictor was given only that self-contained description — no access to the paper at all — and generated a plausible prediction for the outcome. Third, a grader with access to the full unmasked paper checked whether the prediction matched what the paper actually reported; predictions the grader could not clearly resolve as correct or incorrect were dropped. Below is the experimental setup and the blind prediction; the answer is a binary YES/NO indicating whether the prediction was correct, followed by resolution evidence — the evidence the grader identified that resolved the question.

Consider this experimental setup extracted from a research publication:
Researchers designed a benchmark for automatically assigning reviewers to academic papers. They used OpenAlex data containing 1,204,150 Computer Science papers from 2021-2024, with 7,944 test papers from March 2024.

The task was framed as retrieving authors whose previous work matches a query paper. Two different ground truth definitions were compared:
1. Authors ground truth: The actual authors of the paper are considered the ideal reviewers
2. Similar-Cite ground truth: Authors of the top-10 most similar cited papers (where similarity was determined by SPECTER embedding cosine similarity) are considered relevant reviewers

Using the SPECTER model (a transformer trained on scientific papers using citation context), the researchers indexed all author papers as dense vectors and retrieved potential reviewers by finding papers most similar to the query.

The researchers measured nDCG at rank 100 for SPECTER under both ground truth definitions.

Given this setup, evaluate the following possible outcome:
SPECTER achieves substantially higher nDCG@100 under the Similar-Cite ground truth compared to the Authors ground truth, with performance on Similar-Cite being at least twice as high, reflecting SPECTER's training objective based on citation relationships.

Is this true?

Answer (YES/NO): NO